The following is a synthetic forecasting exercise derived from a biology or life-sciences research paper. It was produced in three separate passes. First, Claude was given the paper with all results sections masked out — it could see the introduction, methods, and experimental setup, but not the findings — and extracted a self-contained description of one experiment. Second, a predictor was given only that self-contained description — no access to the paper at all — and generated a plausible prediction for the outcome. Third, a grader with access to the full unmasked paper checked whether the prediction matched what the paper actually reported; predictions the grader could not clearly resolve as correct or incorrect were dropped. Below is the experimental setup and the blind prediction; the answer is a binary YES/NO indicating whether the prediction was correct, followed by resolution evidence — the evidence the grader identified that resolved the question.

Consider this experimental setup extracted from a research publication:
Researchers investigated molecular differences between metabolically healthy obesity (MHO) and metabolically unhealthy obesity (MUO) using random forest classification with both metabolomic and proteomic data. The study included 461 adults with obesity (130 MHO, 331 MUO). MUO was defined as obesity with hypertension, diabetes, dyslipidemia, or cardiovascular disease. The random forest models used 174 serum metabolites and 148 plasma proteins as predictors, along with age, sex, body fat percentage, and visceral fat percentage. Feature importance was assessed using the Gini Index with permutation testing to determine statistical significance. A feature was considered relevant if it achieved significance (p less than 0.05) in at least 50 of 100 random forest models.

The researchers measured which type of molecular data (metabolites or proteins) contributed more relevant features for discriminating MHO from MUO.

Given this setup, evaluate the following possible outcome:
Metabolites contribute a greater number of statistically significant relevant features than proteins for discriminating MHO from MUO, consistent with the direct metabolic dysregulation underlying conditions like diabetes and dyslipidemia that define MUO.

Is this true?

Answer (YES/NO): YES